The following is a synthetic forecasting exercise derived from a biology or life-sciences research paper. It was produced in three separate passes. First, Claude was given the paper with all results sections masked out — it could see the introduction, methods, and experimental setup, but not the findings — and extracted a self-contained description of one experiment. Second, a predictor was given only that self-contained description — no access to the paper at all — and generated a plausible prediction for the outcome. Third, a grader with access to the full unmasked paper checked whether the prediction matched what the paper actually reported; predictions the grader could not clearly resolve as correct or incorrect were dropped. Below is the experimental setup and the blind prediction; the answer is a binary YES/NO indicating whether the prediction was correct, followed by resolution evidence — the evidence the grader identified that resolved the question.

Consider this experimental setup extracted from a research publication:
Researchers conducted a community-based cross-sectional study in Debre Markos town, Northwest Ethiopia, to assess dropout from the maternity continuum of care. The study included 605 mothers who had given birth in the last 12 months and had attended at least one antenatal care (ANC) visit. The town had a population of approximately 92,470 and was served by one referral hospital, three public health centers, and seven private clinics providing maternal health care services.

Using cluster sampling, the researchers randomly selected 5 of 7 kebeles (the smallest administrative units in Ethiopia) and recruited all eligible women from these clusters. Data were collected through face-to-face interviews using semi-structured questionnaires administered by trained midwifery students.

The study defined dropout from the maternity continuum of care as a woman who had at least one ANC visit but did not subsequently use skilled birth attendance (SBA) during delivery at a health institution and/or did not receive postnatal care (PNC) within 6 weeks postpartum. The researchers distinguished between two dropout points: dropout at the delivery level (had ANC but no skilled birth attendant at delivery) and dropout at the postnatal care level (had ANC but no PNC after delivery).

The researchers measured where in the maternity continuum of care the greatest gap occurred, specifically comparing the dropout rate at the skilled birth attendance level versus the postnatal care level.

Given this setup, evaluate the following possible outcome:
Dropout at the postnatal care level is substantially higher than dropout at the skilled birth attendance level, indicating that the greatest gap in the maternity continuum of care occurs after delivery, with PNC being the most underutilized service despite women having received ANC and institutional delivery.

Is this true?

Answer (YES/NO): YES